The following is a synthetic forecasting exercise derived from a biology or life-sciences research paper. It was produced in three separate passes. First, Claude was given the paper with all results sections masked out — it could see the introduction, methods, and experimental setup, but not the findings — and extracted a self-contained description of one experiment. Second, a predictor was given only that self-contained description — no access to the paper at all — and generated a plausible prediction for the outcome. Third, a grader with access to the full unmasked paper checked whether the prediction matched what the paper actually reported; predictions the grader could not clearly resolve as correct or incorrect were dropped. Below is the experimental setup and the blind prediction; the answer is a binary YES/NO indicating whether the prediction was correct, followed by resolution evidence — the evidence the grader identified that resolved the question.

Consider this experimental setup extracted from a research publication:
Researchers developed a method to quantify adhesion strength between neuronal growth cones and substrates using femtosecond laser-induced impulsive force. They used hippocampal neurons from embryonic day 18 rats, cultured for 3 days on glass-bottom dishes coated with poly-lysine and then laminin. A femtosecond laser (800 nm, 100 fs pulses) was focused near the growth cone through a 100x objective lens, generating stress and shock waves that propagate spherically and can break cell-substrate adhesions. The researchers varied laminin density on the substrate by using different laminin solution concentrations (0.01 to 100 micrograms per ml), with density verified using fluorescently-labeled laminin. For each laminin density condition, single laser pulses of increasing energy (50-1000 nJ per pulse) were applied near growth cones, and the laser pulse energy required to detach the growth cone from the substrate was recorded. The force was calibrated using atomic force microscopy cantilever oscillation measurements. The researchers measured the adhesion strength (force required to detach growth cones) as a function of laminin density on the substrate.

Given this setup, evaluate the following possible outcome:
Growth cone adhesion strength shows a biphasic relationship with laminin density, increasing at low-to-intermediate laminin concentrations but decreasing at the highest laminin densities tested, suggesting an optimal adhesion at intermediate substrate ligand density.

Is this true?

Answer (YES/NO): NO